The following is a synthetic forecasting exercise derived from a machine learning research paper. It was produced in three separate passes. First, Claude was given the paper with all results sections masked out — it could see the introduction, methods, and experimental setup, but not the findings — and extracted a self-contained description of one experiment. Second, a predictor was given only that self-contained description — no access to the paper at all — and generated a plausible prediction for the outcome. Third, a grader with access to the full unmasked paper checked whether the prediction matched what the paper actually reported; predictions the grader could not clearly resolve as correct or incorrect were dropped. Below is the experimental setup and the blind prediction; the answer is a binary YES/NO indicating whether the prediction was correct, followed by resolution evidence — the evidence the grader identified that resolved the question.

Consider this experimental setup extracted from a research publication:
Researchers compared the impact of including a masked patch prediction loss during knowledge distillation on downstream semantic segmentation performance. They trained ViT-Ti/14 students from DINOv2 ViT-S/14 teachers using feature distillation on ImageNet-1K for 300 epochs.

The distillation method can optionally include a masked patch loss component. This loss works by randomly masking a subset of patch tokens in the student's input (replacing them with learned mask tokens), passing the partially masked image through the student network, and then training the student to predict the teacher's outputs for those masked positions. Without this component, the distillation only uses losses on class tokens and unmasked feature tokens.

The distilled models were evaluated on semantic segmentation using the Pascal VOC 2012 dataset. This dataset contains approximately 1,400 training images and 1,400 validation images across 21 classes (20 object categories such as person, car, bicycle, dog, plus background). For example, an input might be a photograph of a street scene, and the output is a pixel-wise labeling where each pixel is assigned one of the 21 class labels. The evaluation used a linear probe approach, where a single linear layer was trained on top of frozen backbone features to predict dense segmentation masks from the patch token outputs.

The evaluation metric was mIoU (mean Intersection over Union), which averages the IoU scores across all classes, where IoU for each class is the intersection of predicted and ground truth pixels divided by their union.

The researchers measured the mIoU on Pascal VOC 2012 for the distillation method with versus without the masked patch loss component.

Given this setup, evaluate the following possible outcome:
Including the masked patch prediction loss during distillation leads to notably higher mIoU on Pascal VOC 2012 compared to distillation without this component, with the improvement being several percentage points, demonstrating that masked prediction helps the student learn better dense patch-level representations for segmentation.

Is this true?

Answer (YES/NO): NO